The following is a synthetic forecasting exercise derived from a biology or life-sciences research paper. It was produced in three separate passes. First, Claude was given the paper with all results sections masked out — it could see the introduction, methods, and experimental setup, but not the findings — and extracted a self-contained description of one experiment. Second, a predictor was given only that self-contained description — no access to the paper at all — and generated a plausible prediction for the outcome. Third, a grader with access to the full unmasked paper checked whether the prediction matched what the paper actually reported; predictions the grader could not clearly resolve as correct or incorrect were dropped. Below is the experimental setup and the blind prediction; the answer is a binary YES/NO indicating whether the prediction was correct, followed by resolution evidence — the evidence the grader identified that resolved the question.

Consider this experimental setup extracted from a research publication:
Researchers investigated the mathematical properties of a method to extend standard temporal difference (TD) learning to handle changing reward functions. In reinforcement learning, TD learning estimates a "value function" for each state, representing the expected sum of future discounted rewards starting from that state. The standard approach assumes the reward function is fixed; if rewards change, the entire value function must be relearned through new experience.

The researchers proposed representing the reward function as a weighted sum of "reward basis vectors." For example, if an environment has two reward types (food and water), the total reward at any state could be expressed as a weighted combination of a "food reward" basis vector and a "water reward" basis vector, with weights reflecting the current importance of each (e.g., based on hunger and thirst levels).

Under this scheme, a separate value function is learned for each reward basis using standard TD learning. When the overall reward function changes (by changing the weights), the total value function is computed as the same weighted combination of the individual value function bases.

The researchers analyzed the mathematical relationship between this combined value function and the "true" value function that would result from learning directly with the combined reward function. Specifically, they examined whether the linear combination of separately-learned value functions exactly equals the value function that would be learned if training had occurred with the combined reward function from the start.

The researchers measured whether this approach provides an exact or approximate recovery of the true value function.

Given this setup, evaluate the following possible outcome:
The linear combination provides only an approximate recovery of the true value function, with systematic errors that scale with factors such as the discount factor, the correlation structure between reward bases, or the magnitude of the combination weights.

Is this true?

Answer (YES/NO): NO